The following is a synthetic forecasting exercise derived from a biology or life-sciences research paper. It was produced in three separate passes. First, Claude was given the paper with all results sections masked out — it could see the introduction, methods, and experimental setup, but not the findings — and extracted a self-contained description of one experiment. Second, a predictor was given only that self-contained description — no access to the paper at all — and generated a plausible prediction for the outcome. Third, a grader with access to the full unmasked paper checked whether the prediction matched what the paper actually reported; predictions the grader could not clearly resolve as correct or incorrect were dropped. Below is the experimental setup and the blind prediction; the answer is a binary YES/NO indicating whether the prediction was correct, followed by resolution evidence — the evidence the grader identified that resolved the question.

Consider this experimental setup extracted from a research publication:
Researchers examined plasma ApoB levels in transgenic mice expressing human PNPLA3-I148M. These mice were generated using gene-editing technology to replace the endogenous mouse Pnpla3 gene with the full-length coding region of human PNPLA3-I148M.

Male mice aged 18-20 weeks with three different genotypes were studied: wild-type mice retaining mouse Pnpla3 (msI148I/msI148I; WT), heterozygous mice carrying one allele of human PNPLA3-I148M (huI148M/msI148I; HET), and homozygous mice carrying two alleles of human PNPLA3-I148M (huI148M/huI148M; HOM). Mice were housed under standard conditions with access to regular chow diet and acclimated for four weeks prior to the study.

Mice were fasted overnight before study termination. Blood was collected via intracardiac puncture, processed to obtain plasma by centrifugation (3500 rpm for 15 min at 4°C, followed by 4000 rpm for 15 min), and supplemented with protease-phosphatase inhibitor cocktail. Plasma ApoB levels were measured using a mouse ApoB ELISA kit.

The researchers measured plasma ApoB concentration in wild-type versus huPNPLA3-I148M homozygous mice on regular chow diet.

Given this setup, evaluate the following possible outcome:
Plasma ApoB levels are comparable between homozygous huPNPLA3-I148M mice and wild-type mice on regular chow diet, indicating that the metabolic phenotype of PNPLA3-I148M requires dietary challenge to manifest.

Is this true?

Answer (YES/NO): NO